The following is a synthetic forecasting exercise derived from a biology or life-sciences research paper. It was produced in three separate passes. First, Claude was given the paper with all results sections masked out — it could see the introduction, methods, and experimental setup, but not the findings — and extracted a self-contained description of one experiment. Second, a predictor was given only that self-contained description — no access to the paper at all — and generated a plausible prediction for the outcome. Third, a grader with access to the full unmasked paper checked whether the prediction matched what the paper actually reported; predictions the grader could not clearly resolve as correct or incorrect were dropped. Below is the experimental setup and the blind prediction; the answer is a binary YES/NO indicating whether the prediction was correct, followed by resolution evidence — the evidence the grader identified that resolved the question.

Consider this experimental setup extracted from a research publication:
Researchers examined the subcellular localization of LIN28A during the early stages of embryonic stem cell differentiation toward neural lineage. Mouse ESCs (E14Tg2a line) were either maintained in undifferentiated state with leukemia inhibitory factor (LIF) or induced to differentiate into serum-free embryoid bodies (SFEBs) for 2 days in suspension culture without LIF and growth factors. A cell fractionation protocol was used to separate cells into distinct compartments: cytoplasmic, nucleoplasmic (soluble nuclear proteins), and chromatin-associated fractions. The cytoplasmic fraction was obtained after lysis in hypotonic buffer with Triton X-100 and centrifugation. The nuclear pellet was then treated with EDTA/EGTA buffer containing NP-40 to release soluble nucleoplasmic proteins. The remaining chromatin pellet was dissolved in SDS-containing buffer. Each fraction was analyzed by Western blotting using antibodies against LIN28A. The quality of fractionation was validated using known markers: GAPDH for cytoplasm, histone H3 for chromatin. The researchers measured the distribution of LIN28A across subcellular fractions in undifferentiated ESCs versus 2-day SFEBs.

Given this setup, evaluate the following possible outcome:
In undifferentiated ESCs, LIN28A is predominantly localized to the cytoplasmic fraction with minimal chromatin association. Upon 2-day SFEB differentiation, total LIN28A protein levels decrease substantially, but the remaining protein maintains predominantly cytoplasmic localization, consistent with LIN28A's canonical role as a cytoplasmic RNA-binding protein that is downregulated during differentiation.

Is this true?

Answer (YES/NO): NO